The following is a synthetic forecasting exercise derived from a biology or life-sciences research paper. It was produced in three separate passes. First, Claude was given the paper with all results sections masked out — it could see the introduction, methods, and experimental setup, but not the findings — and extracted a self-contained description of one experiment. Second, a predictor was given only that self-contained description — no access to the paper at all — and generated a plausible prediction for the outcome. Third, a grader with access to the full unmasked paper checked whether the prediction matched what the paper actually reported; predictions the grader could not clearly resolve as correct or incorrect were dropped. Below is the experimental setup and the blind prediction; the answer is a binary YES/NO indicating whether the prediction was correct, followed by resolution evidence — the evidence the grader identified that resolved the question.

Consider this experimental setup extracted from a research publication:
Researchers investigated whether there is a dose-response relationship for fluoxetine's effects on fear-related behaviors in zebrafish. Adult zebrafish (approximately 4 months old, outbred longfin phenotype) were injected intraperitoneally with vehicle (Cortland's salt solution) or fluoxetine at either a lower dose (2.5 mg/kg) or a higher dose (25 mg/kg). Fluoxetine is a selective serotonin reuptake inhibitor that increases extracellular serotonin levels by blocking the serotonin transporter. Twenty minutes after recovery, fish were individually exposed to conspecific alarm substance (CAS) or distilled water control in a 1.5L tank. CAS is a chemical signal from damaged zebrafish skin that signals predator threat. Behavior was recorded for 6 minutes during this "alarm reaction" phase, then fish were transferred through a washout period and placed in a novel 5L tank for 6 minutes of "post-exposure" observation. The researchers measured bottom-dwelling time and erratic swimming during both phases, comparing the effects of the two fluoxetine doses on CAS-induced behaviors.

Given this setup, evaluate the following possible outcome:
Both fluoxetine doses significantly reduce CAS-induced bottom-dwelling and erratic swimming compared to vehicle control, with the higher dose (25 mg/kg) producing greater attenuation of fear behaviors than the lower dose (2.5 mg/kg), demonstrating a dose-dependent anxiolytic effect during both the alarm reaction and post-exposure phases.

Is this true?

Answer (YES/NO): NO